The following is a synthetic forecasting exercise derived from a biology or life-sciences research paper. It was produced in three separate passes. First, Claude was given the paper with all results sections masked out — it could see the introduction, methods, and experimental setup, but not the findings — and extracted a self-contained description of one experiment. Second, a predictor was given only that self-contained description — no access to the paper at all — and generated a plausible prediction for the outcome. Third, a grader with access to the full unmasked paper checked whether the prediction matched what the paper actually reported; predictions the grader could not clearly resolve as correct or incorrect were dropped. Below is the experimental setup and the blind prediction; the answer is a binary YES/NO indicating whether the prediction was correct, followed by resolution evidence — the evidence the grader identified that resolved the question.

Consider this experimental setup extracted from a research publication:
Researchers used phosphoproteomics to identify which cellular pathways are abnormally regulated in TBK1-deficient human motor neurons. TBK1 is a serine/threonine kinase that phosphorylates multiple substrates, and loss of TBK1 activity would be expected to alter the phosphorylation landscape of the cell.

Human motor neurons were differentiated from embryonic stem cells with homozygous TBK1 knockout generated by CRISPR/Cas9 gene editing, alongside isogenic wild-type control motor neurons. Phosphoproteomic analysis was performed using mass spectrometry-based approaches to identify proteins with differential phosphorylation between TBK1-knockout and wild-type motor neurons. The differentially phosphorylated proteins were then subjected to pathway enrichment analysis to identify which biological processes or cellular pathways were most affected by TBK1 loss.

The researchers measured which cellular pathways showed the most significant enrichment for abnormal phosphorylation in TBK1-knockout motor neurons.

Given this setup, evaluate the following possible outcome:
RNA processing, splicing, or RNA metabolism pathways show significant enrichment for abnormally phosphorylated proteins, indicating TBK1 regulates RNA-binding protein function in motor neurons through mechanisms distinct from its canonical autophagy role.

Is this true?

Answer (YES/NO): NO